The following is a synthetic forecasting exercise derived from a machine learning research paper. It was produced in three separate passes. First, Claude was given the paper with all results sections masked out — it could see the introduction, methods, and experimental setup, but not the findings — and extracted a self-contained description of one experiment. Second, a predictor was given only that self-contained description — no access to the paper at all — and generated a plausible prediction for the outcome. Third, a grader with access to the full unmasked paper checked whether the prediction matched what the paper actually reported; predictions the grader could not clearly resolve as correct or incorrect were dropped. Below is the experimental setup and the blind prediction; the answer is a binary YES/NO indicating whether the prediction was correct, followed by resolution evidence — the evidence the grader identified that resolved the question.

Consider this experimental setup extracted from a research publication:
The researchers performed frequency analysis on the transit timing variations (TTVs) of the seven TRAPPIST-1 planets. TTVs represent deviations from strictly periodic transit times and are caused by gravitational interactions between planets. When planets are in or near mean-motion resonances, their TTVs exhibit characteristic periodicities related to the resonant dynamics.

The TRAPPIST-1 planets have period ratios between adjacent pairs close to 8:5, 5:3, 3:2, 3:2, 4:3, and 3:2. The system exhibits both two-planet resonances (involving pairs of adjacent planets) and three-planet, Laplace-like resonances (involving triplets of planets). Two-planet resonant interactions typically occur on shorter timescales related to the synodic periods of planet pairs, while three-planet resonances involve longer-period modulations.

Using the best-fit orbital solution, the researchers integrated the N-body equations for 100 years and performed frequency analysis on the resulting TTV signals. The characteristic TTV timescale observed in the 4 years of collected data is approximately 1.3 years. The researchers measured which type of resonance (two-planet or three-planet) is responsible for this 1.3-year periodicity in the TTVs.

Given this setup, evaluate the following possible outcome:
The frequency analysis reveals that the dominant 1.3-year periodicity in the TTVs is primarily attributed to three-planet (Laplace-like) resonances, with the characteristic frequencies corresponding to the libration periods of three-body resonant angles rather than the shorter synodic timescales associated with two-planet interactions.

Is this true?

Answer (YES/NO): NO